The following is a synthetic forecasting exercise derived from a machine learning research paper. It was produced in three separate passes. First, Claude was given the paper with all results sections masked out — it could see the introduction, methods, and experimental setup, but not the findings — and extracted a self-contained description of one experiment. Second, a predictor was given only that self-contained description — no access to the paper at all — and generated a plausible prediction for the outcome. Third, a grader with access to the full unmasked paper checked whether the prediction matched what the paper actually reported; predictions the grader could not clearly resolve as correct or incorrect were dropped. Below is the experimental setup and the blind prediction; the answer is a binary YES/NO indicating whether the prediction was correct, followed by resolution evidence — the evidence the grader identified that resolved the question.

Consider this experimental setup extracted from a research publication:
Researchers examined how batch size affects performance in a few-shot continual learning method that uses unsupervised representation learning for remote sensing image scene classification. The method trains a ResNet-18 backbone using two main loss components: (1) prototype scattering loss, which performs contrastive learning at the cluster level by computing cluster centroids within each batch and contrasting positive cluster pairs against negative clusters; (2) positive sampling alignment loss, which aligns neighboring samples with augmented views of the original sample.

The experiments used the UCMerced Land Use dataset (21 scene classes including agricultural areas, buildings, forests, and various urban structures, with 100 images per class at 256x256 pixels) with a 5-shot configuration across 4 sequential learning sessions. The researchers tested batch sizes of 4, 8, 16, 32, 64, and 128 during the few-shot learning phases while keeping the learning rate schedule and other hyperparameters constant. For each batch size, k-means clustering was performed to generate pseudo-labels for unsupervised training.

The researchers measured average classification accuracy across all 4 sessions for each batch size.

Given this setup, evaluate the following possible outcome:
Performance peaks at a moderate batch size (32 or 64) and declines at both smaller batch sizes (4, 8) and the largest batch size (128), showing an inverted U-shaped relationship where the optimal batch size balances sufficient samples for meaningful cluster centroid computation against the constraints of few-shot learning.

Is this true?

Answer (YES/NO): NO